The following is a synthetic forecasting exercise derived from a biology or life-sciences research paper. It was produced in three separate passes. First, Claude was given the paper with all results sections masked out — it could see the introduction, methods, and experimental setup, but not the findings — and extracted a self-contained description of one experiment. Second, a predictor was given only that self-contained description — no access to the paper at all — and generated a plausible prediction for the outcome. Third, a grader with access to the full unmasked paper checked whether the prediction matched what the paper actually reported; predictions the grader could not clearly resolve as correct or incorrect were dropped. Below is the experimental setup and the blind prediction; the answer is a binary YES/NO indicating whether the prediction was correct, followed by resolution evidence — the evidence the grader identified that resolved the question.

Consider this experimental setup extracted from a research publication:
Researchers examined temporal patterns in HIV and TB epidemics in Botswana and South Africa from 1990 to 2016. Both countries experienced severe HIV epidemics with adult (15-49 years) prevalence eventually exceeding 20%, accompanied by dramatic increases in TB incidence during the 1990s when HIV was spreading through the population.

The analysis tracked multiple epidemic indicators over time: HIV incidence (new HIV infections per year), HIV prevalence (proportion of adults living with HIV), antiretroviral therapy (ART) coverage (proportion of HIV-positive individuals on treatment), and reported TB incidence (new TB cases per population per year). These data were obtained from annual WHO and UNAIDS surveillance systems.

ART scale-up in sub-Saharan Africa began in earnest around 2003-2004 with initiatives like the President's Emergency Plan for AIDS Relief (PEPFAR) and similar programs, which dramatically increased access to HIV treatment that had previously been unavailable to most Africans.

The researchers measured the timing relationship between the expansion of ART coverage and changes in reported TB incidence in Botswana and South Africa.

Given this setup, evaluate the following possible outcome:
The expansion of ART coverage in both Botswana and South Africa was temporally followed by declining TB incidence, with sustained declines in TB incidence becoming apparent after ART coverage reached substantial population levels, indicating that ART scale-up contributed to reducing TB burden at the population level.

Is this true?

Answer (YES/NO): YES